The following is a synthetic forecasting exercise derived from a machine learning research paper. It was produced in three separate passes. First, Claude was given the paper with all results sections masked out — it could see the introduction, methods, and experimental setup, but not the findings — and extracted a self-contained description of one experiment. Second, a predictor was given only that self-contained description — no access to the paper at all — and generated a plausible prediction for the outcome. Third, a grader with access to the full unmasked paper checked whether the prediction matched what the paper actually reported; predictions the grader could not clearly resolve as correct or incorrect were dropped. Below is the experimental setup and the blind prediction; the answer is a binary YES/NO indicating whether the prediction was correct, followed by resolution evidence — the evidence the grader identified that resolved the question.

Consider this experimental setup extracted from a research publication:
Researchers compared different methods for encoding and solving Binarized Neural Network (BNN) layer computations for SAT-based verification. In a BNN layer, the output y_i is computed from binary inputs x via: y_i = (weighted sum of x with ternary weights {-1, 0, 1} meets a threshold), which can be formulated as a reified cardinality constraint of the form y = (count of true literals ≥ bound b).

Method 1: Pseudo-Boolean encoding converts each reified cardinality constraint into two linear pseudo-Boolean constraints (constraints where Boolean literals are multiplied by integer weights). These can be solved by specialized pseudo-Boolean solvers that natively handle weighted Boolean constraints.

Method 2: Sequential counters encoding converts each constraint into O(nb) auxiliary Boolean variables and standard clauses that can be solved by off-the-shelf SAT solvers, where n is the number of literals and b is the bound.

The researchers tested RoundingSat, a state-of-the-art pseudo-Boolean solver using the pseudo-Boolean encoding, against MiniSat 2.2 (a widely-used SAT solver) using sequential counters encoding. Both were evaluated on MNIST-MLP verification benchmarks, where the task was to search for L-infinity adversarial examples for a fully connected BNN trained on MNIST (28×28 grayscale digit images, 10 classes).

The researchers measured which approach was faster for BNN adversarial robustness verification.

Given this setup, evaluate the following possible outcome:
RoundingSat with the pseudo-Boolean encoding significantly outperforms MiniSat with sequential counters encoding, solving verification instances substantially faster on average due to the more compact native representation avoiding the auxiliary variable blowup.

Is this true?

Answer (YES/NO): NO